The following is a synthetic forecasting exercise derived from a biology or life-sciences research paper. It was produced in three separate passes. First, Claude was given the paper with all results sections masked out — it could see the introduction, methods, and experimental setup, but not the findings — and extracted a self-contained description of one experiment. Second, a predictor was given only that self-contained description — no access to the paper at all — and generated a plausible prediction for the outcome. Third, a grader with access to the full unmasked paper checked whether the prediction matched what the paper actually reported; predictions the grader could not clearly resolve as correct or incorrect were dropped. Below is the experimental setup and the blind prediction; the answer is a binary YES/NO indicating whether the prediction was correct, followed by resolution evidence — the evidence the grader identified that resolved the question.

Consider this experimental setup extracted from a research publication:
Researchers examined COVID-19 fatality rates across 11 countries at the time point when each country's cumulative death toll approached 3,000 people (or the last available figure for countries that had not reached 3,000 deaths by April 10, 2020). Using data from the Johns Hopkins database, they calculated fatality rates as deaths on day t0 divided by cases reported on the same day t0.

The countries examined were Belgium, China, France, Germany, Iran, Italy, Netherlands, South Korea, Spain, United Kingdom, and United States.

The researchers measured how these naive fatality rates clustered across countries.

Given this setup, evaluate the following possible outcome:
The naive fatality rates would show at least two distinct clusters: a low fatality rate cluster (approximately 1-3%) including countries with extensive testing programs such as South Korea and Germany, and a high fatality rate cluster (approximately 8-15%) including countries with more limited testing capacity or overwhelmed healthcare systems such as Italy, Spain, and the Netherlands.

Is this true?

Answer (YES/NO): NO